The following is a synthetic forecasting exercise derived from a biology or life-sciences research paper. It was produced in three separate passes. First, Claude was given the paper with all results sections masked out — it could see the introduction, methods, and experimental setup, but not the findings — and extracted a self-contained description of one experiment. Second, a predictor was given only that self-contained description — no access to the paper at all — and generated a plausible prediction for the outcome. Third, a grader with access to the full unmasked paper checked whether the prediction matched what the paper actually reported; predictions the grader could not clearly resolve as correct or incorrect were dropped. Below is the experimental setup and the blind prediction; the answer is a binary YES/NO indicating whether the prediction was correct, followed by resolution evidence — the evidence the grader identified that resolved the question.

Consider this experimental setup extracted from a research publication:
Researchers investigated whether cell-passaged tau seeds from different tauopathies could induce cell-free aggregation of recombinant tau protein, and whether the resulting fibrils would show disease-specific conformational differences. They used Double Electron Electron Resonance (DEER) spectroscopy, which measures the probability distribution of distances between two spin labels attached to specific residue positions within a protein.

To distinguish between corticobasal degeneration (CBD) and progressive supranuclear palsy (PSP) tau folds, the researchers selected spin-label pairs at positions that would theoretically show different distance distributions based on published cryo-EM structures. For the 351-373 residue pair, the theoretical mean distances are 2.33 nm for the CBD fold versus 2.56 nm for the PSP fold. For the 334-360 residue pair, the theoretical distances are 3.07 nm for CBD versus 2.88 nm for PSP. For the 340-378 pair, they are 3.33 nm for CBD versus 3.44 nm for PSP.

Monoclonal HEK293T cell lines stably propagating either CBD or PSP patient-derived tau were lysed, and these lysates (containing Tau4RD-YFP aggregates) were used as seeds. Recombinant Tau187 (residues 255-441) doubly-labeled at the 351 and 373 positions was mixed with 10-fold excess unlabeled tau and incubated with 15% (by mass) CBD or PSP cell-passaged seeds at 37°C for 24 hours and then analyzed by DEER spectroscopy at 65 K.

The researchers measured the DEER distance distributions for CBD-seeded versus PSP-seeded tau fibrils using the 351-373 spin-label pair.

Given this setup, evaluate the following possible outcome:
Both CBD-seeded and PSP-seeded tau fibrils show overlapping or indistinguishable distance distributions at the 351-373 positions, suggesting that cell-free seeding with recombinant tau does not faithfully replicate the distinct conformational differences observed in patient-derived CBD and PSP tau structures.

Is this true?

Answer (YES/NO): NO